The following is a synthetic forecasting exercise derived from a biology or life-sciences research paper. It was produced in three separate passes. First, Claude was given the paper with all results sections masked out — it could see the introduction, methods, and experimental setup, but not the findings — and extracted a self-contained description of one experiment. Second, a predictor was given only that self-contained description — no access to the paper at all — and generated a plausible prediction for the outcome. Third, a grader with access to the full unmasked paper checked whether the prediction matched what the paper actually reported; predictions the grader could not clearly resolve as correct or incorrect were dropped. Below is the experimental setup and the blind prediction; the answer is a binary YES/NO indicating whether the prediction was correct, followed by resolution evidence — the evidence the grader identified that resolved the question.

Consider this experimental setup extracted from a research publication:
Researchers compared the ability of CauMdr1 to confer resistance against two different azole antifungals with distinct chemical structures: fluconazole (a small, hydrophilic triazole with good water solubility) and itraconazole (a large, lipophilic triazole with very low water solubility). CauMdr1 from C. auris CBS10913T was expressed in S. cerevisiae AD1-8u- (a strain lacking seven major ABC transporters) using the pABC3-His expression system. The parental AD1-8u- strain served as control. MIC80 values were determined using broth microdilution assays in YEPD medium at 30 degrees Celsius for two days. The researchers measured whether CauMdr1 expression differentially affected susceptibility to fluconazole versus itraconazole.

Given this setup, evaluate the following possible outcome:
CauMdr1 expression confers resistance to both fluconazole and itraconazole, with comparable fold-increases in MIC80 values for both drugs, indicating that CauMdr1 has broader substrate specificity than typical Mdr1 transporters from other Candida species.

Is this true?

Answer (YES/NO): NO